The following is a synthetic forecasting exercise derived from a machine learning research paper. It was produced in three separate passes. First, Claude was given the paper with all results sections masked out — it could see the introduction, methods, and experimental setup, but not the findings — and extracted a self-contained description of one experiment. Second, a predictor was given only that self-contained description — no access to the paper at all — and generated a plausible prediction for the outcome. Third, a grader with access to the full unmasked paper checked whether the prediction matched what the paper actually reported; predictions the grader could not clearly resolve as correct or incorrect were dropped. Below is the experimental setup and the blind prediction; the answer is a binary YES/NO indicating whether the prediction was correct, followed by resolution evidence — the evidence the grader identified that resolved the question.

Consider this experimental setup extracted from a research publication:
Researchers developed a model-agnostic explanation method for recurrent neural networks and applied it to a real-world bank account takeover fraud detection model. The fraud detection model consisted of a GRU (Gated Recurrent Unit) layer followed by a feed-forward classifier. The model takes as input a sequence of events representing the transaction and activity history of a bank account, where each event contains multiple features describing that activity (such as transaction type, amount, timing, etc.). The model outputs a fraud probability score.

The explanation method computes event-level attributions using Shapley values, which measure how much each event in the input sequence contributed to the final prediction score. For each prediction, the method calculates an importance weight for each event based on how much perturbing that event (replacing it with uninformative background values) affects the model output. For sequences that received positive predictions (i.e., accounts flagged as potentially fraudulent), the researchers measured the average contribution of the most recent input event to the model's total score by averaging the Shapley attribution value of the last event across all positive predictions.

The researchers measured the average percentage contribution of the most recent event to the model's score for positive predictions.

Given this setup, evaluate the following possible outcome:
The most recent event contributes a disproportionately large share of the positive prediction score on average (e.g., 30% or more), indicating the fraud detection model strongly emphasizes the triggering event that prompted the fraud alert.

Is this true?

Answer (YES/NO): YES